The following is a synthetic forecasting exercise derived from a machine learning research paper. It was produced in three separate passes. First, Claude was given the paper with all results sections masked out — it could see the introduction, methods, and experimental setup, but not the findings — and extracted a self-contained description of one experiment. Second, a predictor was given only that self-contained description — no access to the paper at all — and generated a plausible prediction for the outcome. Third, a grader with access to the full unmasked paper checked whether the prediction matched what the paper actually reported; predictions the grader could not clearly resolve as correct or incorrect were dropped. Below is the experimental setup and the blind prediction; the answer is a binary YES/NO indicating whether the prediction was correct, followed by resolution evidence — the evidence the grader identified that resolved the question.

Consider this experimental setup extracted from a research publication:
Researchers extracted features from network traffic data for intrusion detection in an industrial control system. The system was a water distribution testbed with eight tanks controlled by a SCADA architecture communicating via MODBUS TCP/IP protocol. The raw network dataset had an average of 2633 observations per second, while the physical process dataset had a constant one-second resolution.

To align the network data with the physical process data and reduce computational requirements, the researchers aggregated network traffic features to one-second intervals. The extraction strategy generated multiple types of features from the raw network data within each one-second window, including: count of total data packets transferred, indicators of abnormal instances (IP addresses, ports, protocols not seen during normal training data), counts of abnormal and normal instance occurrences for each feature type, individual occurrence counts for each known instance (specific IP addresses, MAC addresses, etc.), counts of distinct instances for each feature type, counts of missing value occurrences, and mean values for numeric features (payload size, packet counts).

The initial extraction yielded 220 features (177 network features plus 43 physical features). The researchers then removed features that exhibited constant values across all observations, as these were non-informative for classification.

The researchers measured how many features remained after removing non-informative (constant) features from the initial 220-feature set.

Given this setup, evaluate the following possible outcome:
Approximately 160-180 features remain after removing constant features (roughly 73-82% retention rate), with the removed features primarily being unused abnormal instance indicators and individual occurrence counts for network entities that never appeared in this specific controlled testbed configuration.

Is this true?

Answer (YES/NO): YES